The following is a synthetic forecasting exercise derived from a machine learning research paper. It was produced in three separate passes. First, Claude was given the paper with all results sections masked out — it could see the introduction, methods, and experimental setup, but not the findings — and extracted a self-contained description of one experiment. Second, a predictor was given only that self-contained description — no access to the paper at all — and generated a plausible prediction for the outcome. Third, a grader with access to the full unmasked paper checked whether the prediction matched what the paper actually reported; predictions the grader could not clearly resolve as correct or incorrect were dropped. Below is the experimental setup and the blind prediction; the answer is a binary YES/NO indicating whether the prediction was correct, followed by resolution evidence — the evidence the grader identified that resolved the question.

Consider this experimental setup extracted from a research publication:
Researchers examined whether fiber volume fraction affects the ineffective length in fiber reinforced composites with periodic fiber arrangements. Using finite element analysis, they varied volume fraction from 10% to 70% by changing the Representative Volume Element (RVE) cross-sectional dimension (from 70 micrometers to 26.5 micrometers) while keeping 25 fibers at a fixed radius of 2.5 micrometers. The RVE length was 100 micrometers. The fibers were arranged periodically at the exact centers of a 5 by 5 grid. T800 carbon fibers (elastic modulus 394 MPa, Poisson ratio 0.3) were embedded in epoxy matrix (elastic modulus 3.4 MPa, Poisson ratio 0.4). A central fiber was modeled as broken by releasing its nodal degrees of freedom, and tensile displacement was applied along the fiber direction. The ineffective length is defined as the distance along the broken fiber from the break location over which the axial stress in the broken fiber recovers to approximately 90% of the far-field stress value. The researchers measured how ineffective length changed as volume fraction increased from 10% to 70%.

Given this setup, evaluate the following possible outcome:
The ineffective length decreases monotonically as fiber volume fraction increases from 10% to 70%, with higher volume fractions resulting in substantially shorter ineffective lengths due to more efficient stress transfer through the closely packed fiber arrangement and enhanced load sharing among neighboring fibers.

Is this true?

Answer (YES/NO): YES